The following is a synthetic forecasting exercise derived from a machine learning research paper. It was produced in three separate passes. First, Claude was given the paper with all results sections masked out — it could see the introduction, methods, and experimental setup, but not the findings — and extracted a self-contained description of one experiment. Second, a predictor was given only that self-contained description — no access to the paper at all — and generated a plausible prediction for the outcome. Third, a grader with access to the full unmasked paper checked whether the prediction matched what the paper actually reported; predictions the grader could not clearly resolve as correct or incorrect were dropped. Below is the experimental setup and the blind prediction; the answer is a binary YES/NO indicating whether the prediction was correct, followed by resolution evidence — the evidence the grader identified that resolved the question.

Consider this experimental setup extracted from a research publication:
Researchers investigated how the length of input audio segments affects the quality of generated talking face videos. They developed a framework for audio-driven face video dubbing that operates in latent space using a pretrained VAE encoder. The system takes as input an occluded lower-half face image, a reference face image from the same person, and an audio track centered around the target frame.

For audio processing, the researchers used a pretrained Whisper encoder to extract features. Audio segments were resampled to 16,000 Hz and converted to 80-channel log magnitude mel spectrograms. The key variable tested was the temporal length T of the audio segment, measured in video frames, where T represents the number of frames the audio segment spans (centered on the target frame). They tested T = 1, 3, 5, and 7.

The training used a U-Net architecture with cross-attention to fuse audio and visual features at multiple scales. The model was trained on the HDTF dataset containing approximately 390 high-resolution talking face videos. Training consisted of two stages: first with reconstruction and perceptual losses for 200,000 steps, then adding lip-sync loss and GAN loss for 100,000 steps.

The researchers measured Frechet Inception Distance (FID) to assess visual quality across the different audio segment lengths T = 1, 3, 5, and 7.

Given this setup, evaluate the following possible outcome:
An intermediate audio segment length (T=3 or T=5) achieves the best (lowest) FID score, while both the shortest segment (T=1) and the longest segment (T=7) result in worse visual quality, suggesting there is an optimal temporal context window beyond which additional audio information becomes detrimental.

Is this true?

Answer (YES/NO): YES